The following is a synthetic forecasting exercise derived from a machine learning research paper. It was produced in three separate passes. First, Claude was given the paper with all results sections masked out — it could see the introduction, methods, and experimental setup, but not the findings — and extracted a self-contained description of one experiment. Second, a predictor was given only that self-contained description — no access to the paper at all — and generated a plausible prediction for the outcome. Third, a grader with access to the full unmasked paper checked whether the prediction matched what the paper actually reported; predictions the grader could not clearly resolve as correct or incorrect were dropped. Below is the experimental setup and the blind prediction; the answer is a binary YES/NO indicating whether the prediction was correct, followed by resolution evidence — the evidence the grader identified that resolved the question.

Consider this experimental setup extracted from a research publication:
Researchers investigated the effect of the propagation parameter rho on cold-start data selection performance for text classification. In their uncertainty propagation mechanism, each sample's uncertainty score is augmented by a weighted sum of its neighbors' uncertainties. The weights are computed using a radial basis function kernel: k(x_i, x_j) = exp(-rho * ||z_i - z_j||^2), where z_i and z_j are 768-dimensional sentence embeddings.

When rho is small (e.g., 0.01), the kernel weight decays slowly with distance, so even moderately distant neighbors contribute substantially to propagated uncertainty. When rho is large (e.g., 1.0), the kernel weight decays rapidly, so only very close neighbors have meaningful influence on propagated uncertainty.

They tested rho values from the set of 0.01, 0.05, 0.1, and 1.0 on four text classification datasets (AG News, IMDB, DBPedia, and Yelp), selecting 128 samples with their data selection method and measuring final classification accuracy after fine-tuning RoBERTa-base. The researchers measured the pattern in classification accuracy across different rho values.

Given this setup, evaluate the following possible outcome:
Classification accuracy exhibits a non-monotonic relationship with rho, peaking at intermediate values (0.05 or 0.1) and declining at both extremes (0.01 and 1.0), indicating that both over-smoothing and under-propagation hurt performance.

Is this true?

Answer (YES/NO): YES